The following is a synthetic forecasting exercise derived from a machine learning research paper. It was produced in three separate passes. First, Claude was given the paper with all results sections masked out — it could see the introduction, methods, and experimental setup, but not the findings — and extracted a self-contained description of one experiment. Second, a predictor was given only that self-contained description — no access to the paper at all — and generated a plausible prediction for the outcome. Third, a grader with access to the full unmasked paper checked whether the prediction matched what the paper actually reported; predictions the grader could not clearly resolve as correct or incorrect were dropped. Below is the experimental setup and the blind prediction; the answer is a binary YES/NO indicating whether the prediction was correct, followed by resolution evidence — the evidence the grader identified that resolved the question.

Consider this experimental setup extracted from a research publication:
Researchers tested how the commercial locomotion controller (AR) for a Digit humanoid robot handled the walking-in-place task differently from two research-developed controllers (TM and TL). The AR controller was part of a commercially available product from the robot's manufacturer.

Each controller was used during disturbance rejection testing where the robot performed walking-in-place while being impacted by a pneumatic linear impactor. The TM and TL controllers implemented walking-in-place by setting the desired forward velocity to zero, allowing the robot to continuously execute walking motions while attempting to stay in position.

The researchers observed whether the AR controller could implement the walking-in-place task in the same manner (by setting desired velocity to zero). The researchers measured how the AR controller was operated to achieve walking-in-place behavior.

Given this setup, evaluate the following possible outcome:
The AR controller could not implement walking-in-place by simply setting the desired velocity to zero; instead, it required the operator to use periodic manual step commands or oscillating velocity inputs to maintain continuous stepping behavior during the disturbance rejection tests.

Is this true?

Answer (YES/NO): NO